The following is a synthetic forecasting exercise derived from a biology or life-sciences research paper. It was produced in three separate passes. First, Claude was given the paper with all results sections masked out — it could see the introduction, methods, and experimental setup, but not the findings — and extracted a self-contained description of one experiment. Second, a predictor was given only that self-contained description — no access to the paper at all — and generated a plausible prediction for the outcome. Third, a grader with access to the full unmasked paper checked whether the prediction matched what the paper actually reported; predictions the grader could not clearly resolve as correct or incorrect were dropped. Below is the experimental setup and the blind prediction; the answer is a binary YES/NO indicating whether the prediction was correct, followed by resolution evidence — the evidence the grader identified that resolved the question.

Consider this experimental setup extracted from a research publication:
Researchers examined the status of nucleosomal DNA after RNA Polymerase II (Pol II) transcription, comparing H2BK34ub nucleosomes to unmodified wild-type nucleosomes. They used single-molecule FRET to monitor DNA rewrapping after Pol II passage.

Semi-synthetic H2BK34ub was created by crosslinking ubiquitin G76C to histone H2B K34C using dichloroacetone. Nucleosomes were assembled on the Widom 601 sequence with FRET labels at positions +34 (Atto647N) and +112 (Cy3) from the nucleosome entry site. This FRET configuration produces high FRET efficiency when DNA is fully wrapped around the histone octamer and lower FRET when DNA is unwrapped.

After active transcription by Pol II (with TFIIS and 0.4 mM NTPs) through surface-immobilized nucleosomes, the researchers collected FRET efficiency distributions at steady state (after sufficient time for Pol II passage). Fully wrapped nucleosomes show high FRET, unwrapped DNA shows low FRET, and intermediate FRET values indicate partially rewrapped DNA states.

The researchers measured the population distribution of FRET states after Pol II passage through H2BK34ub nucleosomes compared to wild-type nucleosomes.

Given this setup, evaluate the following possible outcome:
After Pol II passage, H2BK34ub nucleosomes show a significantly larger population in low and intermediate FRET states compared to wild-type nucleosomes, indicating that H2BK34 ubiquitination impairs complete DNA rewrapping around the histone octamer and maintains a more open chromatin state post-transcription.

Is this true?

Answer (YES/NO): NO